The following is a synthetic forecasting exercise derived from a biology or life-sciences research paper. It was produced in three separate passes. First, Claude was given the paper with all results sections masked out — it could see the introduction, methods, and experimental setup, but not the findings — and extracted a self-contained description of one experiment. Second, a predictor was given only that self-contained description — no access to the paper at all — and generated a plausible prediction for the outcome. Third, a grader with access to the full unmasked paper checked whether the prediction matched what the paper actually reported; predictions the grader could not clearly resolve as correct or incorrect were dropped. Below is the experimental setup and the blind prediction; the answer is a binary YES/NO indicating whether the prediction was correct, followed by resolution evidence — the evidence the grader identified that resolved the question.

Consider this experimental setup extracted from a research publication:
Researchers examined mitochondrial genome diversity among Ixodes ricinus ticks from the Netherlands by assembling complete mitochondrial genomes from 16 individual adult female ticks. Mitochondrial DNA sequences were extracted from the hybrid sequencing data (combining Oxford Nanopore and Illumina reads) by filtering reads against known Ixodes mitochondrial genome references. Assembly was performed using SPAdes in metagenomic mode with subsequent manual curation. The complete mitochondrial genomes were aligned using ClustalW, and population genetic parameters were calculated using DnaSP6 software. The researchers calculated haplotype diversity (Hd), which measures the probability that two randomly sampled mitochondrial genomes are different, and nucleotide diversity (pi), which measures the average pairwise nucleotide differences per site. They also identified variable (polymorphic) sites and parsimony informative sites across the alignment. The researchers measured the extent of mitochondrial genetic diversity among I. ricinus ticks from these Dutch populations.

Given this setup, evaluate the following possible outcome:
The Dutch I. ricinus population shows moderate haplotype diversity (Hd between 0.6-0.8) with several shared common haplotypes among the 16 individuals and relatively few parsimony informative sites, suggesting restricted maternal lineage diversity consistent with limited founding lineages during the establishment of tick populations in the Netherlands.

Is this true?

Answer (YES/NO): NO